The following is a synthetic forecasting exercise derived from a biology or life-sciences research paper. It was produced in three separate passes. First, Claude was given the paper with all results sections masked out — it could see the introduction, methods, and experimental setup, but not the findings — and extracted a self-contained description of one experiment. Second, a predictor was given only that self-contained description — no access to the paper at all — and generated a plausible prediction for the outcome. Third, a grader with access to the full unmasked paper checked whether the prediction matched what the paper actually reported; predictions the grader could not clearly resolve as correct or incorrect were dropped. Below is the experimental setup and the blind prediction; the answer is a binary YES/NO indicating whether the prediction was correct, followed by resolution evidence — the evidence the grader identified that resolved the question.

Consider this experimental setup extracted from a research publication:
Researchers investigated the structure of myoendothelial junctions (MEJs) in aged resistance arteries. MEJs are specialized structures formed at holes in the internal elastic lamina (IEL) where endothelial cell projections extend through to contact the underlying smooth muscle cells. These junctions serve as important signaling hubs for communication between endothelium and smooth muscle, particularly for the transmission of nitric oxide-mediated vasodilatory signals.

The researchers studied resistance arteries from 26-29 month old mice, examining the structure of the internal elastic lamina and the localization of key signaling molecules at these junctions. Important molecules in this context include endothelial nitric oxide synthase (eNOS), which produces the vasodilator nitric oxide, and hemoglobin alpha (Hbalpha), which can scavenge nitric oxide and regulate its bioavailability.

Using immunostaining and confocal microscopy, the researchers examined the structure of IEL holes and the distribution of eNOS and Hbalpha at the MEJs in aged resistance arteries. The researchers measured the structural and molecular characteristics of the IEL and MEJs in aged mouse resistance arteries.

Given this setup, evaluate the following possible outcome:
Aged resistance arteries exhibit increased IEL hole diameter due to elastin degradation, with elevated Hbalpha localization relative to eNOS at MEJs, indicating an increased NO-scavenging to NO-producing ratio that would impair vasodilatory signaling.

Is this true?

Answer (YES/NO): NO